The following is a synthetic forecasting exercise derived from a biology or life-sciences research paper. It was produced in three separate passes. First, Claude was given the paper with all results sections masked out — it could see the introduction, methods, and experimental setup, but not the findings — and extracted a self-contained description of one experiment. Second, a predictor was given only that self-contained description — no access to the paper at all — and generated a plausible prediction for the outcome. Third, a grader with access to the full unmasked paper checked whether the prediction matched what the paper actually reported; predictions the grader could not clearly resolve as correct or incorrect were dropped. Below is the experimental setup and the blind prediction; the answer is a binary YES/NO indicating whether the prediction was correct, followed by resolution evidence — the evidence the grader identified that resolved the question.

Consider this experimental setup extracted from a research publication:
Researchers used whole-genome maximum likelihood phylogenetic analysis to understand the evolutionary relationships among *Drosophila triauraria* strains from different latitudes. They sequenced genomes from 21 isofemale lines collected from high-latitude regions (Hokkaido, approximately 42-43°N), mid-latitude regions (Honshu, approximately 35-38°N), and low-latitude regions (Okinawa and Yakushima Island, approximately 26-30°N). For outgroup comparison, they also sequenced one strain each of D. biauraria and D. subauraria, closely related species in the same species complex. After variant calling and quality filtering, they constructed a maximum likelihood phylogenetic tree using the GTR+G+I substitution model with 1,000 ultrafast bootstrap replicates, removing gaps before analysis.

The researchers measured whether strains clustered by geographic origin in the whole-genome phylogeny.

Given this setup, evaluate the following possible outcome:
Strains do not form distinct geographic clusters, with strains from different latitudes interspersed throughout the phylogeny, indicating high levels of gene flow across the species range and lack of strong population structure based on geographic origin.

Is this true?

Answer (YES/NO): NO